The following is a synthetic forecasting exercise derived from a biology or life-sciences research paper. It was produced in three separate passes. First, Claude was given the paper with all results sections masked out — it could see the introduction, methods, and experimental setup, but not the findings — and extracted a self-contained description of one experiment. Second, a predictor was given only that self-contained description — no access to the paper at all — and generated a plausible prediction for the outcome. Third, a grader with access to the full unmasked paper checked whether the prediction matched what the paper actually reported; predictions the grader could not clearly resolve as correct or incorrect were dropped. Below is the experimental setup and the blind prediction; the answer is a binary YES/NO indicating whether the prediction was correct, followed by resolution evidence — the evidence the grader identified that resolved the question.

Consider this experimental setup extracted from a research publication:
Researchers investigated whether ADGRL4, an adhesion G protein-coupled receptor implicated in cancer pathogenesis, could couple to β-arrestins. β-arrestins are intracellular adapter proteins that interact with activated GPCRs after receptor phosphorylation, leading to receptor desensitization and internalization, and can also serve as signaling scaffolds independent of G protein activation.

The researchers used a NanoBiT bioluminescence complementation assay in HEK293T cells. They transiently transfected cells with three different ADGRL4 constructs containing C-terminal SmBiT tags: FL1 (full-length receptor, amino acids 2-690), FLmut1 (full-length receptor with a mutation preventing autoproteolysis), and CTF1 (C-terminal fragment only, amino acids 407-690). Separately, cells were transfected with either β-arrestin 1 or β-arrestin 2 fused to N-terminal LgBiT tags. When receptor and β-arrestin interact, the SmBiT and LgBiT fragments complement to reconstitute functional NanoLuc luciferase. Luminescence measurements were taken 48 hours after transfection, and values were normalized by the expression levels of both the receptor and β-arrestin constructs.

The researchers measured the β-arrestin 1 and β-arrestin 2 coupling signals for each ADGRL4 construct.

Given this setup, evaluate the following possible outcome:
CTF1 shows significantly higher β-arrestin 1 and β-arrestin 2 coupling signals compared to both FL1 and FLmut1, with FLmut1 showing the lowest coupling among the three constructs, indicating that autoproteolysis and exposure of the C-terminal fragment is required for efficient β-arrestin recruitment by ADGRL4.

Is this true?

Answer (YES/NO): NO